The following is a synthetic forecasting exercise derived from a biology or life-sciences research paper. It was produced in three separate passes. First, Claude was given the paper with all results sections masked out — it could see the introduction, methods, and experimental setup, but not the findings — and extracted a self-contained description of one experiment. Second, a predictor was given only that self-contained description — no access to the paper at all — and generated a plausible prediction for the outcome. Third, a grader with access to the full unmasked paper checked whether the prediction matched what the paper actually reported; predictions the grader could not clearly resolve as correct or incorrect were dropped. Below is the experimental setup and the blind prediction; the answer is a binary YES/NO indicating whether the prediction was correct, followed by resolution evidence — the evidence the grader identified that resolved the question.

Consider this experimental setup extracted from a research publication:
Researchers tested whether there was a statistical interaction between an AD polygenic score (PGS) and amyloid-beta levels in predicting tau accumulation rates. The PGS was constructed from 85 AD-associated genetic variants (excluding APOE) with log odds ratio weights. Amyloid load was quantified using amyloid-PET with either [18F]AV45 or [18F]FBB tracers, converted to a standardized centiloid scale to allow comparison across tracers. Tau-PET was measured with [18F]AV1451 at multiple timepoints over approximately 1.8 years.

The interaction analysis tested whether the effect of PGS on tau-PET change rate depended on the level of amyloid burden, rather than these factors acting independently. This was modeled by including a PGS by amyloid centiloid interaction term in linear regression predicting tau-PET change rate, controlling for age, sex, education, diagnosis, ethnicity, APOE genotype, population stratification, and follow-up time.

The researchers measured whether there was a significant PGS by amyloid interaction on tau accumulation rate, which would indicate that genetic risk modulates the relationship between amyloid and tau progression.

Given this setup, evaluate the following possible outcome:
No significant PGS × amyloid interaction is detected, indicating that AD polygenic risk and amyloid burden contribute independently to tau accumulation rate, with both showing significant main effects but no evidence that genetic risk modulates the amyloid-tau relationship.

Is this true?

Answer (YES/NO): NO